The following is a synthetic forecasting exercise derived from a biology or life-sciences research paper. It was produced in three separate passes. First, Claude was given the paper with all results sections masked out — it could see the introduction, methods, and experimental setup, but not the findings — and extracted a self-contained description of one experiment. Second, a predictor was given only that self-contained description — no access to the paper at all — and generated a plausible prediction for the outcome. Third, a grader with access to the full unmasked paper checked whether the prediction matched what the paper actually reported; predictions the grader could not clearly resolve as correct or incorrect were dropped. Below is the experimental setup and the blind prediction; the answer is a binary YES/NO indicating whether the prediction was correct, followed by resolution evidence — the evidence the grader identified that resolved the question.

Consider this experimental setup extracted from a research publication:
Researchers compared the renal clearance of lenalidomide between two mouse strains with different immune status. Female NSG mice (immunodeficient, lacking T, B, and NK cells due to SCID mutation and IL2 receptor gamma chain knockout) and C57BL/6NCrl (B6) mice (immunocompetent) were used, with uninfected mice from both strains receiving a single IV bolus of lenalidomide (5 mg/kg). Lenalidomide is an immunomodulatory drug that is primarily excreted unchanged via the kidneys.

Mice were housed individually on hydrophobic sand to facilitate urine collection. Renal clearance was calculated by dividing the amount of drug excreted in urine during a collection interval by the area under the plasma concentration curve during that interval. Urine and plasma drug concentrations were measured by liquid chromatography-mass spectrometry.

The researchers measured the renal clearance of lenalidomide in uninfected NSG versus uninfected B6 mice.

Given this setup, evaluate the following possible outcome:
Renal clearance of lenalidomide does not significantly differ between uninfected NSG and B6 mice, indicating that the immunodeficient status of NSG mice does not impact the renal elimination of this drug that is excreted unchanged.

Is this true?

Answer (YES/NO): NO